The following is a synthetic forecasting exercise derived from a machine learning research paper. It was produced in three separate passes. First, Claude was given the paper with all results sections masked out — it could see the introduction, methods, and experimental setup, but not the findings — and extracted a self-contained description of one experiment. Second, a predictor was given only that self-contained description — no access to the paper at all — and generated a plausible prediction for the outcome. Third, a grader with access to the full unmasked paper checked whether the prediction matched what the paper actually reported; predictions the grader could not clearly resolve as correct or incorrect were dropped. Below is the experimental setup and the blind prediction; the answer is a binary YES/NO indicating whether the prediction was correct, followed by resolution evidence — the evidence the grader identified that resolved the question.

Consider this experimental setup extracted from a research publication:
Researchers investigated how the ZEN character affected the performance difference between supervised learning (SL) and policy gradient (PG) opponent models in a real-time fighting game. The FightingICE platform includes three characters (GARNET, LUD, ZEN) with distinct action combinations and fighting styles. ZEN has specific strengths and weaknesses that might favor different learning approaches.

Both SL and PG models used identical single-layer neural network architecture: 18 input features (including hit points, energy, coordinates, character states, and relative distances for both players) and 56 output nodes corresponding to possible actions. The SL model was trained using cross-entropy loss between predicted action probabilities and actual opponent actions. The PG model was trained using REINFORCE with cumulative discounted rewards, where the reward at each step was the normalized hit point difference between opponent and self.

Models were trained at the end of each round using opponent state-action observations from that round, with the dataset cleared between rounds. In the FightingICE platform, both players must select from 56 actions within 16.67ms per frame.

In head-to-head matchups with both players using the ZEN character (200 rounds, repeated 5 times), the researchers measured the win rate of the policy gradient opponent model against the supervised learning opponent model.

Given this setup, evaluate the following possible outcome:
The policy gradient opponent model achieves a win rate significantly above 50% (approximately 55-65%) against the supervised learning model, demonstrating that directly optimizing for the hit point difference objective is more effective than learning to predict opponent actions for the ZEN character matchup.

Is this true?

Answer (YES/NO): YES